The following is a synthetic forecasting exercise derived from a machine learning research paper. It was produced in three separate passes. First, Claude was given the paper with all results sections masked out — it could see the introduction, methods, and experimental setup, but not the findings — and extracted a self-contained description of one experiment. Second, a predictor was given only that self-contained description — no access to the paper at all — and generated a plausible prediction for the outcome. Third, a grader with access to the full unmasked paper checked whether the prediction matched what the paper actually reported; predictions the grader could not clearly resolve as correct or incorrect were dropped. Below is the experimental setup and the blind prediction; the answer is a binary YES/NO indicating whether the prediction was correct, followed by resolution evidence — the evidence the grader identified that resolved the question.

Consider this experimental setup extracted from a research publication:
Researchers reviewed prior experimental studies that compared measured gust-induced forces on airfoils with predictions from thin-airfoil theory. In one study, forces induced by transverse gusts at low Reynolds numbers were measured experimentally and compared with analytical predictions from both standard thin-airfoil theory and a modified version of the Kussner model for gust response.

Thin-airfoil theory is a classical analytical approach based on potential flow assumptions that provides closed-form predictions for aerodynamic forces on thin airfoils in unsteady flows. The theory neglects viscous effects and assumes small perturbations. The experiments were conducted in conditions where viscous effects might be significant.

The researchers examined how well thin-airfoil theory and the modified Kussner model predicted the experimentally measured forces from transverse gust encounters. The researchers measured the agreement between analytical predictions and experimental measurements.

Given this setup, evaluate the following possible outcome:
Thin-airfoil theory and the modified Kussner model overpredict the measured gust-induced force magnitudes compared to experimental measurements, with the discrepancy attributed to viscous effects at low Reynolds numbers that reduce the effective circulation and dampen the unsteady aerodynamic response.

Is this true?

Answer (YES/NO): NO